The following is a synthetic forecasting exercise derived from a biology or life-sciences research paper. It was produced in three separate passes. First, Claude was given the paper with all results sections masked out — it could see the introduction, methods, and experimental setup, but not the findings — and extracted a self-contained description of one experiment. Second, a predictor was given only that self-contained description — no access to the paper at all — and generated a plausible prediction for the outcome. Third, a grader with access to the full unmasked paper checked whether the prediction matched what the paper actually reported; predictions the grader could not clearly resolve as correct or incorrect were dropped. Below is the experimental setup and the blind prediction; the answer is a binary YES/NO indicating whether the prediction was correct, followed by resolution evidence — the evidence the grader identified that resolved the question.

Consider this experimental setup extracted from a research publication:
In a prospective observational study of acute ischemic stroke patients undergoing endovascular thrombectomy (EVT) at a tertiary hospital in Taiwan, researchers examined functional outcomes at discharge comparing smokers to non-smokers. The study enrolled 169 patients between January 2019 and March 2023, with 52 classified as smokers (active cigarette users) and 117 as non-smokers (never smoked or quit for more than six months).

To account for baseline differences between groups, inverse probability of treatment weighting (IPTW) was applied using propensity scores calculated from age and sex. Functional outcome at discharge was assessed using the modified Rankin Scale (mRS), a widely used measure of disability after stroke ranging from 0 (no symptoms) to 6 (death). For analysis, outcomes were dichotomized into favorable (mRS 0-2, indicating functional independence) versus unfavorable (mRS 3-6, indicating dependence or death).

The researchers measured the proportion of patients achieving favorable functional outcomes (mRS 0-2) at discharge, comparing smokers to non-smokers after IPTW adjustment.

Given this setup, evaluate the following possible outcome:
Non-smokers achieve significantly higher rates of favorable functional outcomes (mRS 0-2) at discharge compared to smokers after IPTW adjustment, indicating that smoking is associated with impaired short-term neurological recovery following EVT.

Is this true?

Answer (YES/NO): NO